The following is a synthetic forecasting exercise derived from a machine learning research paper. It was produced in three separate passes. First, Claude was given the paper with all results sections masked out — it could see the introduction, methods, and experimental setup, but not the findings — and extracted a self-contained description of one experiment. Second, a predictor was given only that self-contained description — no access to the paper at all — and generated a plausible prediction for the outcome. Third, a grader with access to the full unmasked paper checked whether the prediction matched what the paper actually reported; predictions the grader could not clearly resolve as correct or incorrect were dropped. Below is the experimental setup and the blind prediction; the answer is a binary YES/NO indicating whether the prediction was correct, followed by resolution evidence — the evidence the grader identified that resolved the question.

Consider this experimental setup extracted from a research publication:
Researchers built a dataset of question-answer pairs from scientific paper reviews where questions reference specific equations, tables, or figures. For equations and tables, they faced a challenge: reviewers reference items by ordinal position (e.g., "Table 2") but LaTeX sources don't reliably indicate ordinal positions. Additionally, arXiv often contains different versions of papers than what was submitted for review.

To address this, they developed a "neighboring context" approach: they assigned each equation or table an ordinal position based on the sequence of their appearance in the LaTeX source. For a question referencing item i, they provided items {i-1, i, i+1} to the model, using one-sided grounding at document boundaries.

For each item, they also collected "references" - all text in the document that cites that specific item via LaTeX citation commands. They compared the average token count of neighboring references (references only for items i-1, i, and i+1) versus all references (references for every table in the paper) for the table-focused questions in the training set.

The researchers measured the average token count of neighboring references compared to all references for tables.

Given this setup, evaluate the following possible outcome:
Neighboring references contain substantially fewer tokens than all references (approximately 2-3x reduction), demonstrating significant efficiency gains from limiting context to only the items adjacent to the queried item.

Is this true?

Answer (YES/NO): YES